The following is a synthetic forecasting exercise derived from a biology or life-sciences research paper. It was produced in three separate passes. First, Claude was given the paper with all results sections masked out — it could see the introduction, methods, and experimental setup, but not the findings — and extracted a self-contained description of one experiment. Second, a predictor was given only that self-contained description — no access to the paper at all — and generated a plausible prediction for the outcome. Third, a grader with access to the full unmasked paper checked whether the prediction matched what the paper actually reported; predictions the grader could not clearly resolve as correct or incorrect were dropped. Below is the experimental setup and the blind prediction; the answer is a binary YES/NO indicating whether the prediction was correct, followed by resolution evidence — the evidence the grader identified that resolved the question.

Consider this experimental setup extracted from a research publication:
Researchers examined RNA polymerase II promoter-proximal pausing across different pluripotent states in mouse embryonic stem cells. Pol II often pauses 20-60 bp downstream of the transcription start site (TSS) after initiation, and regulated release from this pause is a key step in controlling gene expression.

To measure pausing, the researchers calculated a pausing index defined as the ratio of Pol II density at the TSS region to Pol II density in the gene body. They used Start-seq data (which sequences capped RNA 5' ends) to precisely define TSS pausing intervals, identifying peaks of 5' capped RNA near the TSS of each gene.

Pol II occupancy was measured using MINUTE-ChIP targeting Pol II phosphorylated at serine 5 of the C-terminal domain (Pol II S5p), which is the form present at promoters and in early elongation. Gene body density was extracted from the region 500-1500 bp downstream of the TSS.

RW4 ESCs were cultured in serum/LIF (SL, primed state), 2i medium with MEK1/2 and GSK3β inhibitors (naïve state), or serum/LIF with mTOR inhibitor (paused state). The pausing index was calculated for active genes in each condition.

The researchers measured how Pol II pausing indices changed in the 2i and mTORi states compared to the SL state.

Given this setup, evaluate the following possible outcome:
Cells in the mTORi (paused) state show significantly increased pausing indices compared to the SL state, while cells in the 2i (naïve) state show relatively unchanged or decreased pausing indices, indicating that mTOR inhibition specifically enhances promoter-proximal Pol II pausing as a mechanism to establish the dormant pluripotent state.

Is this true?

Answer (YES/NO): NO